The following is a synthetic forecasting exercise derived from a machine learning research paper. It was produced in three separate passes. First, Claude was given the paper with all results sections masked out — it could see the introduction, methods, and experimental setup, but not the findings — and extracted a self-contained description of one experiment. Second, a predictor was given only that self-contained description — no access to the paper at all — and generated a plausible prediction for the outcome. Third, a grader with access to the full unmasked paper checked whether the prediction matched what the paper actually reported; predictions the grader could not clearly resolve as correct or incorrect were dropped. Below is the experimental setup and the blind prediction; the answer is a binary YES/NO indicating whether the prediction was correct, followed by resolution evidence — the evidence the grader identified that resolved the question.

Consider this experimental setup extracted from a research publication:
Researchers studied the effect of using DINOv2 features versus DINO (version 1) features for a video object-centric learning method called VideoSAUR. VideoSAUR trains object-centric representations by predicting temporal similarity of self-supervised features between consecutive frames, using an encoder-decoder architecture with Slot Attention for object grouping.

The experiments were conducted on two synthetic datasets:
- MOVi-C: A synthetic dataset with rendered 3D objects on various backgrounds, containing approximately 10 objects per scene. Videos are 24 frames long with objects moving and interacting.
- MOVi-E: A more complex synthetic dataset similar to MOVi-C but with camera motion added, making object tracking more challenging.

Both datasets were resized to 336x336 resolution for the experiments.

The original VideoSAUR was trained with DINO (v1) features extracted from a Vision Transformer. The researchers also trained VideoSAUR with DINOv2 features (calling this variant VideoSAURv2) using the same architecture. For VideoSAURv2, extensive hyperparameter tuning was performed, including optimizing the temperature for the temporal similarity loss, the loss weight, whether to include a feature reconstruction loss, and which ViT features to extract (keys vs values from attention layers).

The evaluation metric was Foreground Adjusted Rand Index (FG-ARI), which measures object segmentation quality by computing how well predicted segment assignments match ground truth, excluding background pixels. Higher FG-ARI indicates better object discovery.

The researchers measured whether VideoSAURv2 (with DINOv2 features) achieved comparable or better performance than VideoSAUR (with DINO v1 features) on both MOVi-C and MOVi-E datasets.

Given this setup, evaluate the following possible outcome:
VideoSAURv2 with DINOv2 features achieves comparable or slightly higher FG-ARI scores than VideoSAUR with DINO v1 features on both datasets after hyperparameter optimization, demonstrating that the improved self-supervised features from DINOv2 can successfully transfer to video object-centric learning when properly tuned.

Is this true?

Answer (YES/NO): NO